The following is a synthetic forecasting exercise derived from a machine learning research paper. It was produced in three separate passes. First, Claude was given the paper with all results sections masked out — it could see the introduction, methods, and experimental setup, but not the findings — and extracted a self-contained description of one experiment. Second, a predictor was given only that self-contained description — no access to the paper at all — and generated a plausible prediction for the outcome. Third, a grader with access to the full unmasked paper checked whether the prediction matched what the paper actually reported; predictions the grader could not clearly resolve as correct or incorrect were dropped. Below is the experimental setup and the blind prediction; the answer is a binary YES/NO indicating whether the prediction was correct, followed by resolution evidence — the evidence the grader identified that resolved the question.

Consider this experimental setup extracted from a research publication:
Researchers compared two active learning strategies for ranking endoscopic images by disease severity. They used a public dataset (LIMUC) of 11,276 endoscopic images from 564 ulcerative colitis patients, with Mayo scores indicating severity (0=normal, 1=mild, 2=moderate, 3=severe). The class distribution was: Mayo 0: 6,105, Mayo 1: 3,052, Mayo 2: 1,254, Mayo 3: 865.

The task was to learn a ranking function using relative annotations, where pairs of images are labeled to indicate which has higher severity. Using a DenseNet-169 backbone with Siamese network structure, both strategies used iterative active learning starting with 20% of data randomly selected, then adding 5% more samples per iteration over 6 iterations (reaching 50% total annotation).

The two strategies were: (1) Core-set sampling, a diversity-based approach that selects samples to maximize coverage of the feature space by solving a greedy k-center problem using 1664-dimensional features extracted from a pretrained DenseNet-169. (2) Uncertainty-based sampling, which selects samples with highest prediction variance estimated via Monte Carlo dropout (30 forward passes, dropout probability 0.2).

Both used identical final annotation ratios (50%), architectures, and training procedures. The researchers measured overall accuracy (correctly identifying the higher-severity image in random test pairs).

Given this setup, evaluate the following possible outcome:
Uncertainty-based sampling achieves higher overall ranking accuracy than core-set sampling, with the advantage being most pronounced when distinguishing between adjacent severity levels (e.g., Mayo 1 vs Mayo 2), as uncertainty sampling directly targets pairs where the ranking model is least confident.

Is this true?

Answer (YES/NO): YES